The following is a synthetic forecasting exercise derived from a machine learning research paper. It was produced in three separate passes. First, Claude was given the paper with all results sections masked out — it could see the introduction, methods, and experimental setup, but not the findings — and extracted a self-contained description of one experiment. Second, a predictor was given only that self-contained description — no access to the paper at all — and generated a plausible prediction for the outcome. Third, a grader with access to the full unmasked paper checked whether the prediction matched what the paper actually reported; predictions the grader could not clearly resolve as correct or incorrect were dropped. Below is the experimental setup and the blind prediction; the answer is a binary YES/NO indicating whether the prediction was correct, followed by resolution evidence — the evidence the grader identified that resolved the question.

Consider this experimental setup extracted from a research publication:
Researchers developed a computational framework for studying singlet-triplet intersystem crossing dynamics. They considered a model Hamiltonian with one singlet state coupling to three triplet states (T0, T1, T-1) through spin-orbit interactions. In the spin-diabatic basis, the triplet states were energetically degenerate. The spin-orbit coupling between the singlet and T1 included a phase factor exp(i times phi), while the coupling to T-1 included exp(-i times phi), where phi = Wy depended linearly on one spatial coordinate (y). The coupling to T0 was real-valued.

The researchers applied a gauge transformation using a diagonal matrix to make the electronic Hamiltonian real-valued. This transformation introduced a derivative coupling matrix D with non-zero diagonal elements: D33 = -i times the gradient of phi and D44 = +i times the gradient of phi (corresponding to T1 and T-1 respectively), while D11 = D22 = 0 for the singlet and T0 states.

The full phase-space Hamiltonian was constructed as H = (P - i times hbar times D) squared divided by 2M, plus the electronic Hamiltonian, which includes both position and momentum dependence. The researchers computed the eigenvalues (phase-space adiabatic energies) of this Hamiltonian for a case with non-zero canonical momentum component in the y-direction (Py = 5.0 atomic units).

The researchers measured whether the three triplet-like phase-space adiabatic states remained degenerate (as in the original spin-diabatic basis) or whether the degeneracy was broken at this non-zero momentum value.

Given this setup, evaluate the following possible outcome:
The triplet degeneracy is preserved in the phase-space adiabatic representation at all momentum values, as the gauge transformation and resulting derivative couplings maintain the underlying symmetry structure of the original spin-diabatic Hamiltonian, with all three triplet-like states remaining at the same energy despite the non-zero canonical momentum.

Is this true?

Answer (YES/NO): NO